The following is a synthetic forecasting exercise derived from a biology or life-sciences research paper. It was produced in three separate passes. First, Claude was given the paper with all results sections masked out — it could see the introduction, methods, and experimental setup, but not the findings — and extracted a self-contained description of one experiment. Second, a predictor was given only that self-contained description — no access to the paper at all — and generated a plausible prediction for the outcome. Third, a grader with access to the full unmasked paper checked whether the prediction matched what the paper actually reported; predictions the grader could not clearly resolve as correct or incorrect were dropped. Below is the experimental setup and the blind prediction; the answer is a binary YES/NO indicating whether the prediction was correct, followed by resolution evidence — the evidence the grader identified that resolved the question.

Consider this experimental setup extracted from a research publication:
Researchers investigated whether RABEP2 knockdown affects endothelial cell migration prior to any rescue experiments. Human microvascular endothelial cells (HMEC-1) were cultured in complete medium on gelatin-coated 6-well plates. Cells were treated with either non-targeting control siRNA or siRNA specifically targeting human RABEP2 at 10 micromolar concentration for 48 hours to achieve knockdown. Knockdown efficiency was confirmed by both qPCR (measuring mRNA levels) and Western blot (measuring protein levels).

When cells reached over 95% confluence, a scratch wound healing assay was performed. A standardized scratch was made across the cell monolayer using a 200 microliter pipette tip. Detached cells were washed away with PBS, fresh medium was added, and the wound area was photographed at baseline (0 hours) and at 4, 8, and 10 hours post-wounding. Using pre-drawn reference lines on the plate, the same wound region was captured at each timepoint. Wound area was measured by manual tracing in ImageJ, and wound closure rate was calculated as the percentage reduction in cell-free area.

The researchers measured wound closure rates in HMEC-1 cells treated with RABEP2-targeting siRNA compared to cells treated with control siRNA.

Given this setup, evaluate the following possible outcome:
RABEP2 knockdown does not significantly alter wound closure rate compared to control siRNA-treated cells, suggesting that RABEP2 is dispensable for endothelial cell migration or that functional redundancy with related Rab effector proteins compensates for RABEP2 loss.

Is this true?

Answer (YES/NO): NO